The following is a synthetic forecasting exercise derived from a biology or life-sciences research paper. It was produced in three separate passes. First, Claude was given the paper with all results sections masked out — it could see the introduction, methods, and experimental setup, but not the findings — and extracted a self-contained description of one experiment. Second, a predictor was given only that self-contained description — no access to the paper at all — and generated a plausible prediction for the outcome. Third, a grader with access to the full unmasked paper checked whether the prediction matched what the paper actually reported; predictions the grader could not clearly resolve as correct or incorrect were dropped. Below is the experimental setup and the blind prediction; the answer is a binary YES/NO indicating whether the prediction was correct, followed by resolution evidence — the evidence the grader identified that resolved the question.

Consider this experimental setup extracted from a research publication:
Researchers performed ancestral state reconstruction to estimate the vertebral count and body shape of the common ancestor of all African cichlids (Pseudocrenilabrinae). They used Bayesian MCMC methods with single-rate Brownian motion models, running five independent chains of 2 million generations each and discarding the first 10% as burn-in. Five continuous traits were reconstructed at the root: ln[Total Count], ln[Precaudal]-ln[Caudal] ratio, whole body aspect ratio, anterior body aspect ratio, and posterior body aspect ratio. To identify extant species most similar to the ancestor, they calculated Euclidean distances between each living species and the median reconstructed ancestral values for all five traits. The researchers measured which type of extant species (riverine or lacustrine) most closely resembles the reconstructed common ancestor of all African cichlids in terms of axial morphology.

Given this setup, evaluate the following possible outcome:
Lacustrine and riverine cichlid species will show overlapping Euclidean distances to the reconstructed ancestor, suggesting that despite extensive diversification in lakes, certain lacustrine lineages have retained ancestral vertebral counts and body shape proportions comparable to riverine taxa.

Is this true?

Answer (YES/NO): NO